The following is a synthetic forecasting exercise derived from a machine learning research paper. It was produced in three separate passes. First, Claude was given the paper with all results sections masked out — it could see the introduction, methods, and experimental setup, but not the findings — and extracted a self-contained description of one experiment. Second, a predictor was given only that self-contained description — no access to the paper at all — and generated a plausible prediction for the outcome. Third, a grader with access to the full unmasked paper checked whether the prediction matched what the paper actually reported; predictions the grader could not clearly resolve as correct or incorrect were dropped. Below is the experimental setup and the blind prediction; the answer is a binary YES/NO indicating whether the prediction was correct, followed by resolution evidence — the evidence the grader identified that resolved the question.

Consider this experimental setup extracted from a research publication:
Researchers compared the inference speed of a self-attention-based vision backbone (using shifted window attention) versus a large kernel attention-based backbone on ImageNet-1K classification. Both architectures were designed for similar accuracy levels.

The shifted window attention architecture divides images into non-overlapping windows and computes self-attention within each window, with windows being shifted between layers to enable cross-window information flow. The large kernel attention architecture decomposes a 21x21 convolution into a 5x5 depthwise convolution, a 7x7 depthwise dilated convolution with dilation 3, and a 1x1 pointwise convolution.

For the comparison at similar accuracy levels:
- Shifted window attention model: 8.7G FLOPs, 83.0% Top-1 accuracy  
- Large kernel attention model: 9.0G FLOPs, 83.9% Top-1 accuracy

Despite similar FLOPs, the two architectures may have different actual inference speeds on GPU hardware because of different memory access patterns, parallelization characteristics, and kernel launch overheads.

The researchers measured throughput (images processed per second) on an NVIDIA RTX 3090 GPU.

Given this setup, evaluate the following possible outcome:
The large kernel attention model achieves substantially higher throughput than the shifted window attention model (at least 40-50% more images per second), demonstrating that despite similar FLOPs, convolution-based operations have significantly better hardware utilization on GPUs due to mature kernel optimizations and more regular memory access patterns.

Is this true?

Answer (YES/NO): NO